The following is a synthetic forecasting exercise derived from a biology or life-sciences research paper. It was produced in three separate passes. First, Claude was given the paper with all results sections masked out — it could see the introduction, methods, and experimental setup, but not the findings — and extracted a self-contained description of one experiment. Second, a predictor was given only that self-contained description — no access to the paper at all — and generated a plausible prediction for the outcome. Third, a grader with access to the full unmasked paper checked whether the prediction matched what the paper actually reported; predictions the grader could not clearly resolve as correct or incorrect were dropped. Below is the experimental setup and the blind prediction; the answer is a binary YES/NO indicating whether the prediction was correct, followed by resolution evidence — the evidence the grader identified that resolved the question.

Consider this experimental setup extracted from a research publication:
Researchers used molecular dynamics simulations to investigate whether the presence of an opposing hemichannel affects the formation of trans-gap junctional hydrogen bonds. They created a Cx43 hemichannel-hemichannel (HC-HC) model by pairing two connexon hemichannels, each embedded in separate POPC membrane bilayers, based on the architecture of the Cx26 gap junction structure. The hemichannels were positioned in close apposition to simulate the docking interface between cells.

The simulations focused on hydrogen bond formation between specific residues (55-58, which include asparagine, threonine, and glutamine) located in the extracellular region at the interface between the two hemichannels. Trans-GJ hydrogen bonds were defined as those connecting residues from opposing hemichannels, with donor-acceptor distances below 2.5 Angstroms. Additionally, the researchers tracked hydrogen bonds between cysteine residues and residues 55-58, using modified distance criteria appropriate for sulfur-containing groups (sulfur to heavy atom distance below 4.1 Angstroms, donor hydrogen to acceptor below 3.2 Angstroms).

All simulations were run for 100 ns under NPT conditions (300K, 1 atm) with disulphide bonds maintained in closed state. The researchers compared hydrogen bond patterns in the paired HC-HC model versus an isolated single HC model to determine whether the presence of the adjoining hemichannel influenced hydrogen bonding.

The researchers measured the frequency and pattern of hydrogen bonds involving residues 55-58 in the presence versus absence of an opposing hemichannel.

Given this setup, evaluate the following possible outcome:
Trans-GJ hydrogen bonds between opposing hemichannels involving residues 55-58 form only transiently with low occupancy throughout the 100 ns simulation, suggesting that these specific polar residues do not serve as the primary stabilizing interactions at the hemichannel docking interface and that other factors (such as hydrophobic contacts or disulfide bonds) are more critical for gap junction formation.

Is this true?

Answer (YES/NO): NO